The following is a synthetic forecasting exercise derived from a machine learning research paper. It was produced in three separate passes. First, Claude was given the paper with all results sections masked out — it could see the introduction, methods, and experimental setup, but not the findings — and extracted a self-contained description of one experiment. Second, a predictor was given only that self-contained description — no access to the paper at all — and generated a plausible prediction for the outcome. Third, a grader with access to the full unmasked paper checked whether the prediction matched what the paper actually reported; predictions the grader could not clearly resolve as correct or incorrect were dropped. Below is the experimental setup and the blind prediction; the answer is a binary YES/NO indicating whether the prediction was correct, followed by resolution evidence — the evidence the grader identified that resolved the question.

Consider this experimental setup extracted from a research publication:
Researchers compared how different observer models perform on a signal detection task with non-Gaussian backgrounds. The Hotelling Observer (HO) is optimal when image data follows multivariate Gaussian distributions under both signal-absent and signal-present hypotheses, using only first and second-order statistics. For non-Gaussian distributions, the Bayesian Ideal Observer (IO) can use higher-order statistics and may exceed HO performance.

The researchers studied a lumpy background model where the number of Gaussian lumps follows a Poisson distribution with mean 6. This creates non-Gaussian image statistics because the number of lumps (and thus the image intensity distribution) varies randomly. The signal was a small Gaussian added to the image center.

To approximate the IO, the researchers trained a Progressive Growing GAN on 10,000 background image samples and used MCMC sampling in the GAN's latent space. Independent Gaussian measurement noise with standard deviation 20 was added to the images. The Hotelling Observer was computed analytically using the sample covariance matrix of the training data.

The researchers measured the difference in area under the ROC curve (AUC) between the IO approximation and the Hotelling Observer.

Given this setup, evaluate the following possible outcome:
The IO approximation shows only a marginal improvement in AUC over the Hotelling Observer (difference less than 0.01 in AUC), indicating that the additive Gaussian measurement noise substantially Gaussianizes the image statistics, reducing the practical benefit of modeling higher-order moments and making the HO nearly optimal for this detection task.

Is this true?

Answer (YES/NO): NO